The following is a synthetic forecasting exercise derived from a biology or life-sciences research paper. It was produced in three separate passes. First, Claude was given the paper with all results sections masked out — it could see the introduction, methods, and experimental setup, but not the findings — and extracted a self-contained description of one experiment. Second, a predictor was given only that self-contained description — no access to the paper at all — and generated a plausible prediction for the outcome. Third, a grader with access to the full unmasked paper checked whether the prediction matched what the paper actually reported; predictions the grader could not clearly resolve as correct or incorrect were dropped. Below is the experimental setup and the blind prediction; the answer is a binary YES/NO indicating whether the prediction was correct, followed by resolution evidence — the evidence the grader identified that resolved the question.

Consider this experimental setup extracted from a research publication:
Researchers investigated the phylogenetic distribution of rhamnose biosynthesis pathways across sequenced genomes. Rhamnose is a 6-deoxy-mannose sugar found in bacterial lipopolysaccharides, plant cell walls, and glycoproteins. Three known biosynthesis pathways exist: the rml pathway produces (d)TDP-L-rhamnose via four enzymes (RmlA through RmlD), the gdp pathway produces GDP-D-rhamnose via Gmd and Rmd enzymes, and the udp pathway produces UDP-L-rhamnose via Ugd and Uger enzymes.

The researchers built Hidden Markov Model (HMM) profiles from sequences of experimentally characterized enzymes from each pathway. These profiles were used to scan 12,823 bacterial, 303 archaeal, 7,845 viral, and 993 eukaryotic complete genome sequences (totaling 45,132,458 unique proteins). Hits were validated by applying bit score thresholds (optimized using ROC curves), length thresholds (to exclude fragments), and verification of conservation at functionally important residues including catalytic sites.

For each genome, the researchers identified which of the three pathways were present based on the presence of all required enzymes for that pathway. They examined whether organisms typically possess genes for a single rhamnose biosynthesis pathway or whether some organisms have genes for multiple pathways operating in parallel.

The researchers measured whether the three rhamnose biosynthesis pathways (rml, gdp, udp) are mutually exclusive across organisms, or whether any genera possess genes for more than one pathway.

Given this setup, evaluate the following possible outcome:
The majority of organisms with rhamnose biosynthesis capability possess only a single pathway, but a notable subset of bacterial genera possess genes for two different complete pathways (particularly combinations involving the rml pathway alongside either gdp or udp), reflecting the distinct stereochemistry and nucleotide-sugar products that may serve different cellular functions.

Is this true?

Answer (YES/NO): NO